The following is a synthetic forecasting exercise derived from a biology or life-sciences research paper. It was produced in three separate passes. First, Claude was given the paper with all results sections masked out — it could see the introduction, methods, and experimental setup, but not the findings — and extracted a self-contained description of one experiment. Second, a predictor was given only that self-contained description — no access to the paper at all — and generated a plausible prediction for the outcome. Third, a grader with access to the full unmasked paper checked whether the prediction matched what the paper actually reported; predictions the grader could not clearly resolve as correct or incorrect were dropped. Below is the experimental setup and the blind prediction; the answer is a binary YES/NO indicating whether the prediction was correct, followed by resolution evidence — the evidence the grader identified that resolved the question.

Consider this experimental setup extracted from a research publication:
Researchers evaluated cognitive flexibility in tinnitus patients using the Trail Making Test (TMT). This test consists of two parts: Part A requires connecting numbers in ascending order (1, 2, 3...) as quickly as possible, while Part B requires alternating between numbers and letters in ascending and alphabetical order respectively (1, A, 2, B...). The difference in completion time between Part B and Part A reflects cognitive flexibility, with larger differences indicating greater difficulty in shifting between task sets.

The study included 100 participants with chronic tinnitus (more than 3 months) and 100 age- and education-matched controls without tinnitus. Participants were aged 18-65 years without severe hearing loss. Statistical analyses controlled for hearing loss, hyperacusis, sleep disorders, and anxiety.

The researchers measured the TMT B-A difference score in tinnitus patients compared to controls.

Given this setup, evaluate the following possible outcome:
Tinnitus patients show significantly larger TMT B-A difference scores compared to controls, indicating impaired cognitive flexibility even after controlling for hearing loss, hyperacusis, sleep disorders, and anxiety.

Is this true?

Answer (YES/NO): NO